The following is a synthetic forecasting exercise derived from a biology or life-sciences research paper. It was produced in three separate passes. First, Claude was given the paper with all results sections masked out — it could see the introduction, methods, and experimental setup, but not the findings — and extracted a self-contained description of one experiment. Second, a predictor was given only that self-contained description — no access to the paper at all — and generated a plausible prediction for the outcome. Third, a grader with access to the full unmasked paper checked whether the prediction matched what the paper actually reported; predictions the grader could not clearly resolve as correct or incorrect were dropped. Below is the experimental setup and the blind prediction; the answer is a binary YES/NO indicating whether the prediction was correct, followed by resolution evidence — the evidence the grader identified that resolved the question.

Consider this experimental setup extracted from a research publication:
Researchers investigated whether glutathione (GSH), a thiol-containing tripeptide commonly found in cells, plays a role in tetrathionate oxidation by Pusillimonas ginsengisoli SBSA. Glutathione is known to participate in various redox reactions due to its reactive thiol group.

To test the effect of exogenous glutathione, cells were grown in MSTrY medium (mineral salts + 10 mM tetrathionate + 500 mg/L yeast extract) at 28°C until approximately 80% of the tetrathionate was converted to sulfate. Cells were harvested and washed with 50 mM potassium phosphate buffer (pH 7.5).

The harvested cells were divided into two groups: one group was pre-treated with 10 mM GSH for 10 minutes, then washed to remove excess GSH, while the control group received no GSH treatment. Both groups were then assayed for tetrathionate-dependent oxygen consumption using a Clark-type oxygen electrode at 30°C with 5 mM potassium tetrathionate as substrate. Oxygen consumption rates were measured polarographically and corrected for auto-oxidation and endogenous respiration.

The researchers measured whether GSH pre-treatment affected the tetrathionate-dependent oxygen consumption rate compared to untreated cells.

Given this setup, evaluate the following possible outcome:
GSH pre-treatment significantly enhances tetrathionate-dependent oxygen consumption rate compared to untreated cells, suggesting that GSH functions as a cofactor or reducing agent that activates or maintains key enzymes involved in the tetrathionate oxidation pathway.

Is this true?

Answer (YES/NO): YES